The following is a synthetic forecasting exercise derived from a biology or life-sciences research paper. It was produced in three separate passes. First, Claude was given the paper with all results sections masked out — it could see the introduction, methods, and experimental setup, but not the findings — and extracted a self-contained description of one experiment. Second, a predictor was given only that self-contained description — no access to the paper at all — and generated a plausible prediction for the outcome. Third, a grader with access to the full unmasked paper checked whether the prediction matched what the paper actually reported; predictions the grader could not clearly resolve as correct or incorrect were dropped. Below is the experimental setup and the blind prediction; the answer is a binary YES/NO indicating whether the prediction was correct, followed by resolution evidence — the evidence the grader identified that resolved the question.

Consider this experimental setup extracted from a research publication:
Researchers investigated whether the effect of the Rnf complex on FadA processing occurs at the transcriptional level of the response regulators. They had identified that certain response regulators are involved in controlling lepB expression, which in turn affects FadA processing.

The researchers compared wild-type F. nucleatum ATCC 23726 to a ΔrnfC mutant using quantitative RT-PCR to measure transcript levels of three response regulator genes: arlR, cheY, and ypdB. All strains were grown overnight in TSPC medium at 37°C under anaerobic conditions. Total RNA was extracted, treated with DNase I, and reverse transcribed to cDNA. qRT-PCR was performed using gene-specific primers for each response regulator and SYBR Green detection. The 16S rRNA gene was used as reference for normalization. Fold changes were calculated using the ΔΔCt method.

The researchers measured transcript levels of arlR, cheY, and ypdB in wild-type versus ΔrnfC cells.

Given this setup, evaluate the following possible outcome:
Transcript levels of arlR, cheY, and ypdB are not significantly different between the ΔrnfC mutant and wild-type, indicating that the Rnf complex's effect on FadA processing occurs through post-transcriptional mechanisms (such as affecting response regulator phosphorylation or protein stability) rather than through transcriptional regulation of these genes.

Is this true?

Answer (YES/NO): NO